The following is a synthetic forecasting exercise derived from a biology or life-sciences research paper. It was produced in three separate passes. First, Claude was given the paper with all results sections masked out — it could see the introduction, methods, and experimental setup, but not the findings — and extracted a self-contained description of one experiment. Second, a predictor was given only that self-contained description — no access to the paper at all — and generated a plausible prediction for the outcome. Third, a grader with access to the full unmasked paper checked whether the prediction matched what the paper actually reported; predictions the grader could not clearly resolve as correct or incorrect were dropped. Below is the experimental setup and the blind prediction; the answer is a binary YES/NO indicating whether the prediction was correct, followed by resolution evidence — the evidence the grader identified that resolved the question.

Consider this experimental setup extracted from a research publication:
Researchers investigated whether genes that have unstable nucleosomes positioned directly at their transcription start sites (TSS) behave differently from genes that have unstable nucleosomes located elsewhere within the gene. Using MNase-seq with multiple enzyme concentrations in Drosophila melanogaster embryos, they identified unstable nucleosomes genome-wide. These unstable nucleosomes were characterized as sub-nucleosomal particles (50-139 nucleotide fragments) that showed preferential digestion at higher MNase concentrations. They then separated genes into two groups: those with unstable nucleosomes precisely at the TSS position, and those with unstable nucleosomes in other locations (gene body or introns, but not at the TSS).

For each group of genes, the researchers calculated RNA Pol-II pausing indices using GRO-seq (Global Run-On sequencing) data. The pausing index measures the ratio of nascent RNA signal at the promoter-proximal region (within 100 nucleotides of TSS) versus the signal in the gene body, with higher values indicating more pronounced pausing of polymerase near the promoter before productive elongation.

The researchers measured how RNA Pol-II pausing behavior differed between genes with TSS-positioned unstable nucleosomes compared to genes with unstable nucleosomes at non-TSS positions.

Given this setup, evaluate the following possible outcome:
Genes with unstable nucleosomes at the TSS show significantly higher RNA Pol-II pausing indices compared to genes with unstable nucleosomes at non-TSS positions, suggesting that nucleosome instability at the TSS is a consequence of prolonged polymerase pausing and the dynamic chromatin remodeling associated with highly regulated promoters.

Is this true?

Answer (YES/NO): NO